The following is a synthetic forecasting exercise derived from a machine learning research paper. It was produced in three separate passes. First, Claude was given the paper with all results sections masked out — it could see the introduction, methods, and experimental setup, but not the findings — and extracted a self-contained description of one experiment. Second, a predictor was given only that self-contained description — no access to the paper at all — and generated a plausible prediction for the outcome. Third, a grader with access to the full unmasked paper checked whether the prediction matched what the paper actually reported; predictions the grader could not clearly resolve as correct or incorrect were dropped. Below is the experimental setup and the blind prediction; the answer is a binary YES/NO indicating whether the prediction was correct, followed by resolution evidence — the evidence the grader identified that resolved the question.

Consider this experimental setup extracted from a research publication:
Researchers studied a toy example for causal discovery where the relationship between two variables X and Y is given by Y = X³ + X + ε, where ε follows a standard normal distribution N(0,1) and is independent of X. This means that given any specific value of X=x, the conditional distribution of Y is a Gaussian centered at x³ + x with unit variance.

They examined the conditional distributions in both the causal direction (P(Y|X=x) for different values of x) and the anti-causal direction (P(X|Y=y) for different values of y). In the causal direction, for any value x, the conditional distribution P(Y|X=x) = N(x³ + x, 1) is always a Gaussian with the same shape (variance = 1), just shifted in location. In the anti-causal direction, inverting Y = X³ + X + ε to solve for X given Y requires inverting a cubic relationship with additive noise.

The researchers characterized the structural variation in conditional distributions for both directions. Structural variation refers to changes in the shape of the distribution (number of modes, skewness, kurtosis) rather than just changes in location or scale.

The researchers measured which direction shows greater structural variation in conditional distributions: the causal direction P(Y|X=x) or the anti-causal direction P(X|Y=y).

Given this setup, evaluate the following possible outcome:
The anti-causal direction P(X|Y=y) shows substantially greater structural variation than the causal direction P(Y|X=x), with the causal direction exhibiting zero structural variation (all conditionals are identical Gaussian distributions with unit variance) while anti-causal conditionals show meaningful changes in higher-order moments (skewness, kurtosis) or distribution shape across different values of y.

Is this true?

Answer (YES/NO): YES